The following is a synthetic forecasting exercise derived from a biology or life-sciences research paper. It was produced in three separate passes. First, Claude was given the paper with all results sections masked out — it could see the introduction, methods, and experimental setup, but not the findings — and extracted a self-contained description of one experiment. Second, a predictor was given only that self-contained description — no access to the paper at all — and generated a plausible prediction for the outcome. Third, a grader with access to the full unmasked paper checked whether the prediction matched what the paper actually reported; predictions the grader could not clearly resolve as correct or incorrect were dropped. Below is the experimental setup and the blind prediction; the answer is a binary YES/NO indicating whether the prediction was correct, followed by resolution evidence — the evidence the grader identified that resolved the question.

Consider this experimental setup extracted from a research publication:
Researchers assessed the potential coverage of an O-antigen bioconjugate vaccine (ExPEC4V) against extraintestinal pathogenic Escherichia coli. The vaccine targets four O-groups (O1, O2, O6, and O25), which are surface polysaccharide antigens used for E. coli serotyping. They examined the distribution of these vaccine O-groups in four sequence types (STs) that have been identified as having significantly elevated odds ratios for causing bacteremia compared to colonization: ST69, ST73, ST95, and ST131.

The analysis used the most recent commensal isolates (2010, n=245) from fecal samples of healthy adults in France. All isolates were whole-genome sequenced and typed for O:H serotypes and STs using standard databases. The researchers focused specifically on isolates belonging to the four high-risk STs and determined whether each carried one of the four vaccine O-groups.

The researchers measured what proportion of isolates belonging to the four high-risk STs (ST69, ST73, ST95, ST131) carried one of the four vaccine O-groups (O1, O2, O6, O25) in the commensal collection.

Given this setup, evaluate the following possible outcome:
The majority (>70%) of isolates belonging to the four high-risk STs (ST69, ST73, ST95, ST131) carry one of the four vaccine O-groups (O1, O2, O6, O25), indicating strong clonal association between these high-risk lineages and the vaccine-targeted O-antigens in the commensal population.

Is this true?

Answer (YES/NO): NO